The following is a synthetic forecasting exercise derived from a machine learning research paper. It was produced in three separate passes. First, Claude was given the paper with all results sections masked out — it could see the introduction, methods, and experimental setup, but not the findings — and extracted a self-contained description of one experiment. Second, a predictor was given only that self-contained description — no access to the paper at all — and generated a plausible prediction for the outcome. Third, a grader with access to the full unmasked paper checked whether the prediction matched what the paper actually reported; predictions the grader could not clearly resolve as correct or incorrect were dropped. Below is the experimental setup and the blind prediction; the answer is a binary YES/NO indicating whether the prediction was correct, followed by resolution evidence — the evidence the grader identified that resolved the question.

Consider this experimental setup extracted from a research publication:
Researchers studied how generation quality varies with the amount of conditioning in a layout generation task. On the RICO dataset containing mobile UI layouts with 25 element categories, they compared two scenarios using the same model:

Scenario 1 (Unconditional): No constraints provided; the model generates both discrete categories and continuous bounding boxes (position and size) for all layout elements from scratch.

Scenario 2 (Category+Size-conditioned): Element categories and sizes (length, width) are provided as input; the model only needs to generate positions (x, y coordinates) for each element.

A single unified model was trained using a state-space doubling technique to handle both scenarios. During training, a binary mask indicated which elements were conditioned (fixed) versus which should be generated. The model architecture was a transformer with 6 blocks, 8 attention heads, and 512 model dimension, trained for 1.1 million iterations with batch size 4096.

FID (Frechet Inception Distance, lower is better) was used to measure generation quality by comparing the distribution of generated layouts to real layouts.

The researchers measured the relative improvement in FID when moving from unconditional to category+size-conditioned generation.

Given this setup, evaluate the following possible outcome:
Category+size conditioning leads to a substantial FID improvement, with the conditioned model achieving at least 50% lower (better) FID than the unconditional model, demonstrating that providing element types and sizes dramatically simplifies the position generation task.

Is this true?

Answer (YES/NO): YES